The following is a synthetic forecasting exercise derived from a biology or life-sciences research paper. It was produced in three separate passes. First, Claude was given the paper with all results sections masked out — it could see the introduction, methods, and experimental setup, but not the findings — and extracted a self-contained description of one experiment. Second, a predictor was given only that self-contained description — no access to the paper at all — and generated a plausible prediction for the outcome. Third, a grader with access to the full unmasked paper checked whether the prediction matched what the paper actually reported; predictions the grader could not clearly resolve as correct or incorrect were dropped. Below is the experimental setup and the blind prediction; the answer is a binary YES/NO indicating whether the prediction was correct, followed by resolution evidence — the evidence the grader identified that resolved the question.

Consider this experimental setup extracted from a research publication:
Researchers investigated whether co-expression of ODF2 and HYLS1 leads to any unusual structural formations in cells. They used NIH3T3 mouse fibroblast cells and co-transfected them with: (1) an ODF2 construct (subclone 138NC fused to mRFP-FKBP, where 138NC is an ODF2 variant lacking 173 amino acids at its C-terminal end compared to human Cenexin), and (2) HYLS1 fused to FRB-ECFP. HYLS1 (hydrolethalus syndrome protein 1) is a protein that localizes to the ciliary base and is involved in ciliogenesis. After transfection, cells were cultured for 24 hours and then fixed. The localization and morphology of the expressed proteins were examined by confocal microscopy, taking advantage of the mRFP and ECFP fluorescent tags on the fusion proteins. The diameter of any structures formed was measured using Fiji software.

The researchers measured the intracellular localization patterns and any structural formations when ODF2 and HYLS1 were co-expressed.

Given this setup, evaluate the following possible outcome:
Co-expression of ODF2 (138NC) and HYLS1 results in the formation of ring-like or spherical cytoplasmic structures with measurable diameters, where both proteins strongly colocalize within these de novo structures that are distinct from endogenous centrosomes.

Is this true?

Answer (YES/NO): NO